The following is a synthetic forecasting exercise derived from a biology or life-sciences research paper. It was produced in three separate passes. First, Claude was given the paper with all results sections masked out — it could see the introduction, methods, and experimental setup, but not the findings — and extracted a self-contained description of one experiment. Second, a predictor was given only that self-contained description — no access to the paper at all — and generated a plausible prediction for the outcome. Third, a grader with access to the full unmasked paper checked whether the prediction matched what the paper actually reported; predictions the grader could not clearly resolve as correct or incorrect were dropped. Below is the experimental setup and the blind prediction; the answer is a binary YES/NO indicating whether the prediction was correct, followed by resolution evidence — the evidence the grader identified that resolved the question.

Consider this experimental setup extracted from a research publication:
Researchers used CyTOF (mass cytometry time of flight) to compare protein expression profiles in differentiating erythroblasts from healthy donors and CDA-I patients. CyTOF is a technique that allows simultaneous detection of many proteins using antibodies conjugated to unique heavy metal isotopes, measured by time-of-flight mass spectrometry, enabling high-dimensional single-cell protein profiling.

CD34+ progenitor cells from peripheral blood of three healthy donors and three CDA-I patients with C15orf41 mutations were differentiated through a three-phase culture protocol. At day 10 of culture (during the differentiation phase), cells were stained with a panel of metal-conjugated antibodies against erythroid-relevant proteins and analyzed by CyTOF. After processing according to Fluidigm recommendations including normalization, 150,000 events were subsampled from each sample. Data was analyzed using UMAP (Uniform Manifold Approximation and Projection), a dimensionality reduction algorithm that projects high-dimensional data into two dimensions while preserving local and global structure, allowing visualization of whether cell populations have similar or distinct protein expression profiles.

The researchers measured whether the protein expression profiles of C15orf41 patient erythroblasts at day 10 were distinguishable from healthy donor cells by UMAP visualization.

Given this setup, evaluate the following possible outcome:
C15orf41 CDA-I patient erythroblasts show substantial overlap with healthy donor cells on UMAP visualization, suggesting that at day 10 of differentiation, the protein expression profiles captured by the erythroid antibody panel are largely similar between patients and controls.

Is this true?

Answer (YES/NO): YES